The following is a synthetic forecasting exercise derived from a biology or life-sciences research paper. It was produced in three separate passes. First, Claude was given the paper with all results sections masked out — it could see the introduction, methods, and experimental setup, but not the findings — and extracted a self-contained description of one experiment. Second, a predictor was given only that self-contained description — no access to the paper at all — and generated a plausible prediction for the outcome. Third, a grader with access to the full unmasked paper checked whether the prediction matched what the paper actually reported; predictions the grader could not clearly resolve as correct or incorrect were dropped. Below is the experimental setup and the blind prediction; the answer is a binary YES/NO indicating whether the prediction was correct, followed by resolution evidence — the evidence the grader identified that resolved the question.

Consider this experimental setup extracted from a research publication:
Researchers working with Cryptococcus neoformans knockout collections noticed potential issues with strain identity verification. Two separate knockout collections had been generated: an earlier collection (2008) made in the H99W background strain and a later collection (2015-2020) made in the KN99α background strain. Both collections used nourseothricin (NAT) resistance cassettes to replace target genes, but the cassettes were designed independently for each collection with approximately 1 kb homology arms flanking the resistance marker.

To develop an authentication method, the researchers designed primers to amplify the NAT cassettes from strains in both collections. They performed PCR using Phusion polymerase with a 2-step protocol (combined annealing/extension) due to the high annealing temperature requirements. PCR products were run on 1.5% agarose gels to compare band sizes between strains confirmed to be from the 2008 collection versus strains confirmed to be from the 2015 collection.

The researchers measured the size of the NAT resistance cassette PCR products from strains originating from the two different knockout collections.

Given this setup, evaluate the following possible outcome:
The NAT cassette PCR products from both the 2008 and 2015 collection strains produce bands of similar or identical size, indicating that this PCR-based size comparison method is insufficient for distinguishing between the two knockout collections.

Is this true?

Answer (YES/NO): NO